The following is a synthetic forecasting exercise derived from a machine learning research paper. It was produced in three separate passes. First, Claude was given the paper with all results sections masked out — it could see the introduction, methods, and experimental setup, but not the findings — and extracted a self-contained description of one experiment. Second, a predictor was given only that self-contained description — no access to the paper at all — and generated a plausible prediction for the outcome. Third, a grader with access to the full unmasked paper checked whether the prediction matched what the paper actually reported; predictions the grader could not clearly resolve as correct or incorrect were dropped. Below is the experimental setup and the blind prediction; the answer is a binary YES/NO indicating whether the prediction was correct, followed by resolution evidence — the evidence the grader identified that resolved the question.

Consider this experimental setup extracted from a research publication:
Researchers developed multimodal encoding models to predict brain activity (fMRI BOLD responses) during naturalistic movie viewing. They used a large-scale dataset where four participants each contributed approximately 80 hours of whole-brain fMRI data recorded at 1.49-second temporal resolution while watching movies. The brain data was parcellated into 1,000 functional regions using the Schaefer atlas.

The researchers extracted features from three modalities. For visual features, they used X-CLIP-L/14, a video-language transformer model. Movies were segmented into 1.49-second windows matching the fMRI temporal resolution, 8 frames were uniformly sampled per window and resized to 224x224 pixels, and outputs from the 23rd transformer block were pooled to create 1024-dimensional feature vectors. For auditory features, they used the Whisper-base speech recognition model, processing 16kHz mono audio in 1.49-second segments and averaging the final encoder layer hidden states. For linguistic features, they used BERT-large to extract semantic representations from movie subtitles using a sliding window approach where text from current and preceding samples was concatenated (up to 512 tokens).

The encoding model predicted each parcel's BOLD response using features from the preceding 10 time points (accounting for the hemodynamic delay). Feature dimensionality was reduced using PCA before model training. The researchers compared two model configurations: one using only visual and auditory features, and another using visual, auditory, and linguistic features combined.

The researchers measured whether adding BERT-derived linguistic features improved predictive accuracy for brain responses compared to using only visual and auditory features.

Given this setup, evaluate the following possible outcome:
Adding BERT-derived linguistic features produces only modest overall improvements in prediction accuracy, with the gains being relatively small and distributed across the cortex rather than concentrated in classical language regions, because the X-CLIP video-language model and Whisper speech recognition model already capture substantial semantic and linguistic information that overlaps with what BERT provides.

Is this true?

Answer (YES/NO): NO